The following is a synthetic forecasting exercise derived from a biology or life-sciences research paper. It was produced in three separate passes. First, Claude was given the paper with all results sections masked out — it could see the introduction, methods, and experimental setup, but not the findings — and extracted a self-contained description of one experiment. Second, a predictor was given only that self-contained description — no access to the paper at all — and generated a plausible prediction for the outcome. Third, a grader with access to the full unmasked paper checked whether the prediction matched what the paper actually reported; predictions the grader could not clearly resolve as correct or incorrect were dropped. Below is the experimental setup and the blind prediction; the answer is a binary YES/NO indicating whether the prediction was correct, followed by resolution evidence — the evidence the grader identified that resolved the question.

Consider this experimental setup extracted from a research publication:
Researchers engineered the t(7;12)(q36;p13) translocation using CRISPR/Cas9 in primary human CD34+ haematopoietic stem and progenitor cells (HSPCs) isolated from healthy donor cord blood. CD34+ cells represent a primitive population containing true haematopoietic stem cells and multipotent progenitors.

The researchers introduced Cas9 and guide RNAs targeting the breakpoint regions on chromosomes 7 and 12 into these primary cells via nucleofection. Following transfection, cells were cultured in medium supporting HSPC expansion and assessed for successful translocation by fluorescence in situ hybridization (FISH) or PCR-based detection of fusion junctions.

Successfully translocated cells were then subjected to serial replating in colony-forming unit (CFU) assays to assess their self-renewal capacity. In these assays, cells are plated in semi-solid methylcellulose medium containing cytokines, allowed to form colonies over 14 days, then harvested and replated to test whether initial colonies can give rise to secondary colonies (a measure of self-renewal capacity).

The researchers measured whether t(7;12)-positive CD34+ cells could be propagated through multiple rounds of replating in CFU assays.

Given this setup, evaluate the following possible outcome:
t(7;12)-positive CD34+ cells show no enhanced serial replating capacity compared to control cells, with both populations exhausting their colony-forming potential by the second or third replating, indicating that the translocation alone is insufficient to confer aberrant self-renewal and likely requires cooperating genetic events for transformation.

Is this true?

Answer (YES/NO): YES